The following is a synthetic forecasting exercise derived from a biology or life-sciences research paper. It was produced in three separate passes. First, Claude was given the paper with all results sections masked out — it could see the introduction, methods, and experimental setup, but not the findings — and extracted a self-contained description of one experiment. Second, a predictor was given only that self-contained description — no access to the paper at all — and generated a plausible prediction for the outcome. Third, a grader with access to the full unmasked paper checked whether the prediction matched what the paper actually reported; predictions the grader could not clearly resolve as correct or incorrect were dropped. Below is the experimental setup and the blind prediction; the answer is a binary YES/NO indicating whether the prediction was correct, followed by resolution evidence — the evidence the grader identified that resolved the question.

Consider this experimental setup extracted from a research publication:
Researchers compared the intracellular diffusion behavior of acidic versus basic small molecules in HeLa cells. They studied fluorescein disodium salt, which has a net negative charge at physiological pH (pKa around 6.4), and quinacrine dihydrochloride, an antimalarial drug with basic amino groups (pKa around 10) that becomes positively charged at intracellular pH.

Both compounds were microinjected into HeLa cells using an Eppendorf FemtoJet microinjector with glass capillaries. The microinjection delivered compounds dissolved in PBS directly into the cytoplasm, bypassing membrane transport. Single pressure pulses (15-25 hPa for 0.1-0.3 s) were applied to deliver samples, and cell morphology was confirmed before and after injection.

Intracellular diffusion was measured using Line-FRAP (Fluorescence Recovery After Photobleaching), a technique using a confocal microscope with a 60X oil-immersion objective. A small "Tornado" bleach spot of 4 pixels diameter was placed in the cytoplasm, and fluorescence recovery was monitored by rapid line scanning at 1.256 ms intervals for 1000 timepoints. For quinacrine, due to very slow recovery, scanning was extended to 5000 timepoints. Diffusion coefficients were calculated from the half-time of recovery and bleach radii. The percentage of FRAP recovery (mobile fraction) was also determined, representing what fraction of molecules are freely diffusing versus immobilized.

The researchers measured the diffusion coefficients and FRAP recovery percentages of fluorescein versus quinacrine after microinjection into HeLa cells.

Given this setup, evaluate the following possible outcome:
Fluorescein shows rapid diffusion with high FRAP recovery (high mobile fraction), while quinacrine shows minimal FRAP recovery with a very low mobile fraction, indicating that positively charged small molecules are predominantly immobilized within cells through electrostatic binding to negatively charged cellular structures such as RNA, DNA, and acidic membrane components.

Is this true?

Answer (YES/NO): NO